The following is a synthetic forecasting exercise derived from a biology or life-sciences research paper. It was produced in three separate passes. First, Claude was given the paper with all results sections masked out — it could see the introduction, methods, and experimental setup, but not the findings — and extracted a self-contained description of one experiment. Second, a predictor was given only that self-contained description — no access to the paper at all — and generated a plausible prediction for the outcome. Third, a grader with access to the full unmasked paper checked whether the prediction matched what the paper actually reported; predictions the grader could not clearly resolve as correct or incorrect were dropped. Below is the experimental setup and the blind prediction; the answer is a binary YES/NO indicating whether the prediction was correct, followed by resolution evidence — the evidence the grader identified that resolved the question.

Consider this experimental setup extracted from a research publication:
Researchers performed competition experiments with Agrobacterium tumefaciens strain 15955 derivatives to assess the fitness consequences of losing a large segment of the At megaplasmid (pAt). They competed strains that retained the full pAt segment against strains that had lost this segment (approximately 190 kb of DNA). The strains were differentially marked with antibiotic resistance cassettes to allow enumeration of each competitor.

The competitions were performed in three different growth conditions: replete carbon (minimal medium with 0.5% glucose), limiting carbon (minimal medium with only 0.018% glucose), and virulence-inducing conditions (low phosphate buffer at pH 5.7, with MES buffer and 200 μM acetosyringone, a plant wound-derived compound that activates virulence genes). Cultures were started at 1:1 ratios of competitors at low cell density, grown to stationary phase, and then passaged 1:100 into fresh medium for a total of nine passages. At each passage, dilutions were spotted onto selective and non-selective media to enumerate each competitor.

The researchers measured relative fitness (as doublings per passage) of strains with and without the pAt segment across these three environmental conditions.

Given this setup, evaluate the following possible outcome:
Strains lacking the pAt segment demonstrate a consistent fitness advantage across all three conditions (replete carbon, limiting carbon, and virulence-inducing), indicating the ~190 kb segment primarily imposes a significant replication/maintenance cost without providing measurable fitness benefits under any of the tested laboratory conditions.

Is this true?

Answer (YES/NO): NO